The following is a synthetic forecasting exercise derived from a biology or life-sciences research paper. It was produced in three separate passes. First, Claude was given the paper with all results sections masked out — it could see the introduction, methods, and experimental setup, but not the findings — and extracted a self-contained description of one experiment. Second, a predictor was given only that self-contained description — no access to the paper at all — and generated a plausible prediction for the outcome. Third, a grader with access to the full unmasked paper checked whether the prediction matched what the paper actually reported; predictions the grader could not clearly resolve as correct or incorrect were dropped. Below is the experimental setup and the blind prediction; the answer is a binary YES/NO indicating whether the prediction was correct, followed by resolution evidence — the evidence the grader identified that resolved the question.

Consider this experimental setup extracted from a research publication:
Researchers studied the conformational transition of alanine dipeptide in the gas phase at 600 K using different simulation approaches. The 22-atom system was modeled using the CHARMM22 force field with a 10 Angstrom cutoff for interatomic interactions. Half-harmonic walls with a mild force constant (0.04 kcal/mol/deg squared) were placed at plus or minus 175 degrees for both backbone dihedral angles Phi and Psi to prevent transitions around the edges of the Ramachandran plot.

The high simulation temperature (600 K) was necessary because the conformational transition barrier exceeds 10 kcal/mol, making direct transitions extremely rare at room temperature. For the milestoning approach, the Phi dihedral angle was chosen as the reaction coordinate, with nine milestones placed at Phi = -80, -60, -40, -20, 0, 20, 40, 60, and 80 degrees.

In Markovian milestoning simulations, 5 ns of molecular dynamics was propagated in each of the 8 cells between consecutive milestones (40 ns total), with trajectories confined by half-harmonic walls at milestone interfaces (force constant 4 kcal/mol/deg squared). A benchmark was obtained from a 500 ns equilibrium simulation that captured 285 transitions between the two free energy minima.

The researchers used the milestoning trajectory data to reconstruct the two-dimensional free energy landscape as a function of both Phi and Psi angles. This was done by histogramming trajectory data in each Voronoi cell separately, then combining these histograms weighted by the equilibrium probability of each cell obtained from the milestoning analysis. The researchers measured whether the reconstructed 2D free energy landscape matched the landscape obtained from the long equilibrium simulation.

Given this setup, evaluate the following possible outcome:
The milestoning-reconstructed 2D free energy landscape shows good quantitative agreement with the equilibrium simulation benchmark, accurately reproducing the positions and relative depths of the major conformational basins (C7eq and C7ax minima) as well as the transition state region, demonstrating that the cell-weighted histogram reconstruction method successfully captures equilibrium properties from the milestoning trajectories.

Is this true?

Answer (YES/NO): YES